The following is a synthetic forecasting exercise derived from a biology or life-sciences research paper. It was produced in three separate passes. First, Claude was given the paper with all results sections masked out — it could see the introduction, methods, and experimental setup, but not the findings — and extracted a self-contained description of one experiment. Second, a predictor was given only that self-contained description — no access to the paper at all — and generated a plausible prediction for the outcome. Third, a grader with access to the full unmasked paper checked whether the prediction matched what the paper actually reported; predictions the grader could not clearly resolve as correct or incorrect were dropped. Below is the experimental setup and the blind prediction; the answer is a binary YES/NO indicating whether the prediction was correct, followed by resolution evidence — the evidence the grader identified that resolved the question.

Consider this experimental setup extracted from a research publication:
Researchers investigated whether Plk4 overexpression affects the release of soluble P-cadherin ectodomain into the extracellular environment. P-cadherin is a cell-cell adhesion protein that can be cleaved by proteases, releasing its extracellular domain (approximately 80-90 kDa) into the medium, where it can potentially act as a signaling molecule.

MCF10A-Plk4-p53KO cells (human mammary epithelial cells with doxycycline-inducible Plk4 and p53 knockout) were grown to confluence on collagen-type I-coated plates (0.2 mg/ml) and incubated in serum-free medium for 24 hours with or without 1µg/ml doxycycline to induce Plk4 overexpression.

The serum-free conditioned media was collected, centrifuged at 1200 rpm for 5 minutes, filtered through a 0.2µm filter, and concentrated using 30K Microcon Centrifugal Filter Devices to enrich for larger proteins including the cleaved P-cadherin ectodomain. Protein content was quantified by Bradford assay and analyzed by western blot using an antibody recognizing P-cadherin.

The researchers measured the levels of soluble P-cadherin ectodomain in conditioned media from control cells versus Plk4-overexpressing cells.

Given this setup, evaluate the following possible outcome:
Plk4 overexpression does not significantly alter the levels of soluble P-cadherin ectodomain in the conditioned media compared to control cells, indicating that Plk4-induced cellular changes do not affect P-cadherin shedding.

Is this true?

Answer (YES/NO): NO